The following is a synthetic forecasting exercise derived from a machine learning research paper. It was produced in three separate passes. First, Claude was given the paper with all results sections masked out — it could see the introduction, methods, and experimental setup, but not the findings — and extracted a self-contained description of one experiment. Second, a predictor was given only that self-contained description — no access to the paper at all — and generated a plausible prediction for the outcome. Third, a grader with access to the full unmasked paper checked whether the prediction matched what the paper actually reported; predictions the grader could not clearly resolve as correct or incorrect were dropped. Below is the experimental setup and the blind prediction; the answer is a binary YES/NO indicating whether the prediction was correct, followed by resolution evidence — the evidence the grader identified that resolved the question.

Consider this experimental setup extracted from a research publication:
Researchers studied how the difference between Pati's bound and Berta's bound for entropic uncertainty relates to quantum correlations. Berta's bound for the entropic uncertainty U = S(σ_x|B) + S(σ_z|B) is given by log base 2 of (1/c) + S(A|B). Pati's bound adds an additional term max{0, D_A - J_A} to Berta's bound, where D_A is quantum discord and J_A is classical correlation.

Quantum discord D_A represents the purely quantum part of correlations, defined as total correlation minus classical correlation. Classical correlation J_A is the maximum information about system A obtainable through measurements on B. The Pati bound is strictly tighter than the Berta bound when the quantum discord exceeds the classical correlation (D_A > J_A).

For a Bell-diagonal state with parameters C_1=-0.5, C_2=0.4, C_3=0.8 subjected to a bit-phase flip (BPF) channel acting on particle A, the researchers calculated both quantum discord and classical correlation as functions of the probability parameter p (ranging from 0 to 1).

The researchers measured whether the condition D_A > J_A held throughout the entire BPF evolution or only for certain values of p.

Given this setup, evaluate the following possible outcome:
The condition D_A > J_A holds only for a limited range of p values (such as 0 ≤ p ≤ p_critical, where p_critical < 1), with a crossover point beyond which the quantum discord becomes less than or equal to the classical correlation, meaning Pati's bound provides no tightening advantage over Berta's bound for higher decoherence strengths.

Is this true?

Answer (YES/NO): NO